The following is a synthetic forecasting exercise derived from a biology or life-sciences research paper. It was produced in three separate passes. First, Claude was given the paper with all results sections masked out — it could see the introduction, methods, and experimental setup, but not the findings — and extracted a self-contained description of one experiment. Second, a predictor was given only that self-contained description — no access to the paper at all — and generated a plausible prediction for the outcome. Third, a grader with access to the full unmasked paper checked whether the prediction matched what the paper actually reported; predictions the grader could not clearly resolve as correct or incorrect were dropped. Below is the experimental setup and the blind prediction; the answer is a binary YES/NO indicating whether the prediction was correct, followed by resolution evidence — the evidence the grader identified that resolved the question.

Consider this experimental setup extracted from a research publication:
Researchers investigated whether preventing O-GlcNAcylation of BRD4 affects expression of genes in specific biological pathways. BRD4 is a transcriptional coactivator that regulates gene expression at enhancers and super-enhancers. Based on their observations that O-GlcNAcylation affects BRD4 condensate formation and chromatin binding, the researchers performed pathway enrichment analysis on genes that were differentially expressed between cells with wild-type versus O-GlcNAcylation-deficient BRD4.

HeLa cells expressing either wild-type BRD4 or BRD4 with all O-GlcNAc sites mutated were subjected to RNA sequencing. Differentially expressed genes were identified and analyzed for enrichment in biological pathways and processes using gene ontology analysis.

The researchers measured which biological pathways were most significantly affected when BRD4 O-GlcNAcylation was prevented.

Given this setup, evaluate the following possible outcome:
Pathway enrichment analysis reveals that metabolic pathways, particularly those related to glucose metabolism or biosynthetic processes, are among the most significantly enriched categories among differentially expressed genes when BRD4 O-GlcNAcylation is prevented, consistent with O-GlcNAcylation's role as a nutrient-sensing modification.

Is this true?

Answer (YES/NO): NO